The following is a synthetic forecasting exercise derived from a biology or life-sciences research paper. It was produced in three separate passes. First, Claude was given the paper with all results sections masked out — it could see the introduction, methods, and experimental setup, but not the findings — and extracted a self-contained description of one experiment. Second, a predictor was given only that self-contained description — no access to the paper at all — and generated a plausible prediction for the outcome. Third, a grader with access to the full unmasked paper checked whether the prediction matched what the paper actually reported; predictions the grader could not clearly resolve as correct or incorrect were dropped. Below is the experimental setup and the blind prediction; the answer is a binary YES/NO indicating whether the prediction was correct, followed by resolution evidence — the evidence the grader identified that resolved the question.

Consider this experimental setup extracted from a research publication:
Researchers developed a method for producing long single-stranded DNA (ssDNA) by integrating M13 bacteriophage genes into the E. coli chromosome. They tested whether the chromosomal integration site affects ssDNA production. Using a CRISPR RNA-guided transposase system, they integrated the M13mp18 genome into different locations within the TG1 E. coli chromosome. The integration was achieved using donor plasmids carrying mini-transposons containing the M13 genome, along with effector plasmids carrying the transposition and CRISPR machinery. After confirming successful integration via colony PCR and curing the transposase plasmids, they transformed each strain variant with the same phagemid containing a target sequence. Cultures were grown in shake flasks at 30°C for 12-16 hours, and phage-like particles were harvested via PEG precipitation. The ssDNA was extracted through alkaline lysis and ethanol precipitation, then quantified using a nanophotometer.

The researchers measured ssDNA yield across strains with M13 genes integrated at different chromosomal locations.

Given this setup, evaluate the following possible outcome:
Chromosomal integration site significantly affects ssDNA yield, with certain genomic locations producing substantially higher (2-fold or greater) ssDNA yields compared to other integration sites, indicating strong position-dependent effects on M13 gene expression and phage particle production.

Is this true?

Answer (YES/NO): YES